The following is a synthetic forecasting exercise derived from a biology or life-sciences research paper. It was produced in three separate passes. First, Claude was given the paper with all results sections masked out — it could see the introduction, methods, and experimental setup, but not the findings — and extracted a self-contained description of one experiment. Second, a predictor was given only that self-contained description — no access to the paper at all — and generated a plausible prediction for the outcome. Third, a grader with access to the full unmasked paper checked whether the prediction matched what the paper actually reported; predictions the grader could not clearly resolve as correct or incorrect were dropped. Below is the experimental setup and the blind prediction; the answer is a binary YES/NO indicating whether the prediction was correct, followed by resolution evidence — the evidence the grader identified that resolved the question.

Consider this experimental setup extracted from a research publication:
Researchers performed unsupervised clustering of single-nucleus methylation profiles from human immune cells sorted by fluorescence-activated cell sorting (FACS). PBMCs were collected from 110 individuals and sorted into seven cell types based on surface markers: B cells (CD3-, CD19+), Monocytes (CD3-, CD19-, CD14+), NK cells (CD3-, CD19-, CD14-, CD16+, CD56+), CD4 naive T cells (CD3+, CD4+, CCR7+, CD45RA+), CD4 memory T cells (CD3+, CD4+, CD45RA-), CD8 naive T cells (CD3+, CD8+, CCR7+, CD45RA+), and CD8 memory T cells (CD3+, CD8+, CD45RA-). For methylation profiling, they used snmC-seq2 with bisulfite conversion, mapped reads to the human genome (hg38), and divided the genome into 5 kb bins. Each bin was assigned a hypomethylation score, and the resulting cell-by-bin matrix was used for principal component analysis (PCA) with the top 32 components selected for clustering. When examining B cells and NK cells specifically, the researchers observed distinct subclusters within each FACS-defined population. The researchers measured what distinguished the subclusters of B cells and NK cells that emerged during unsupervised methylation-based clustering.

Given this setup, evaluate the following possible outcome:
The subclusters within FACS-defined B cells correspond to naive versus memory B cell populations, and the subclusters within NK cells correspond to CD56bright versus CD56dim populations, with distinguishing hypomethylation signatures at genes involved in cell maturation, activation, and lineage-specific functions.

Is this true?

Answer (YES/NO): NO